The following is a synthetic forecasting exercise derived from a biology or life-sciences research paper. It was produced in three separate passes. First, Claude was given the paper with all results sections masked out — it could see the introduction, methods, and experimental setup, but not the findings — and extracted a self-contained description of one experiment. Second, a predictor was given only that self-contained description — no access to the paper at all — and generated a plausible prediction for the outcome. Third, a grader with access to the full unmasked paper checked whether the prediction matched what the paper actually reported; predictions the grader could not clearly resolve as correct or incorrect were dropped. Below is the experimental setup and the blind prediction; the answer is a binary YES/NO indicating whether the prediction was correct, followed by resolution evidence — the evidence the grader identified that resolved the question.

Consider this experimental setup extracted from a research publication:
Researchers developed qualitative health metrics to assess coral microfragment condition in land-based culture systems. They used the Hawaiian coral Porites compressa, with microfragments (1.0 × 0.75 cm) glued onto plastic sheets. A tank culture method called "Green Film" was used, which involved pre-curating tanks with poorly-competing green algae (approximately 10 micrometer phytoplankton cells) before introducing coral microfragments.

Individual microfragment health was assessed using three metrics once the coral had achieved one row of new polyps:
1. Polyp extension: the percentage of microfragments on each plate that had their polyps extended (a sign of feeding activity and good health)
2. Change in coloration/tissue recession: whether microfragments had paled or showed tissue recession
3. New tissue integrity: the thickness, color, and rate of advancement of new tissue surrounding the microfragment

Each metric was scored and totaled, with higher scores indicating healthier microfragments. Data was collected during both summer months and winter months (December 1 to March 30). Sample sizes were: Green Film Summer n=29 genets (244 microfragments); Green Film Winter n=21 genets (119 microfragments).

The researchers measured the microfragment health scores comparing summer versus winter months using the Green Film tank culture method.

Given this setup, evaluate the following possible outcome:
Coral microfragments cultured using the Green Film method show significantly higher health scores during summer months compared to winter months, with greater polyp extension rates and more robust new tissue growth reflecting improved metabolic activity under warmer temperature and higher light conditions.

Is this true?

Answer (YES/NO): NO